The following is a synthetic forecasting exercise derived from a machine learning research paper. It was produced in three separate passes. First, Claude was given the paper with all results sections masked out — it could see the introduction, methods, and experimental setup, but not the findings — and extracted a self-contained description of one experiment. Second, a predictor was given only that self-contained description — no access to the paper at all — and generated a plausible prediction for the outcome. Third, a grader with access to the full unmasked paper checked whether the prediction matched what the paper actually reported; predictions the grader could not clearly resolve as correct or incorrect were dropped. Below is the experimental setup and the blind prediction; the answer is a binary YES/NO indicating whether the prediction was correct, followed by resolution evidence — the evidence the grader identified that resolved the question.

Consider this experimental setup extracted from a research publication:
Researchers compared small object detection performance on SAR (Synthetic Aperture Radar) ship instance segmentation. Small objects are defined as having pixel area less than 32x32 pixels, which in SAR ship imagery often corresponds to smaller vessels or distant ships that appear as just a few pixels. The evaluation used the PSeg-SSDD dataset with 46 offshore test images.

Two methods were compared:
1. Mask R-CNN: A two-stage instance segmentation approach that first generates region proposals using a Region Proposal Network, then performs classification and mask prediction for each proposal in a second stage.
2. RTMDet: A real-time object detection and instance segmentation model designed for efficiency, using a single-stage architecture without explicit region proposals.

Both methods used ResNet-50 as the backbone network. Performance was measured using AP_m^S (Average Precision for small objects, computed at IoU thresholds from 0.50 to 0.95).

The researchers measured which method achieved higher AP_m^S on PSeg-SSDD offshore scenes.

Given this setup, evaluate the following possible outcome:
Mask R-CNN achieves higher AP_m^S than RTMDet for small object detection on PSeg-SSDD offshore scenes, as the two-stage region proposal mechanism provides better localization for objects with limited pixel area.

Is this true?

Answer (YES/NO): YES